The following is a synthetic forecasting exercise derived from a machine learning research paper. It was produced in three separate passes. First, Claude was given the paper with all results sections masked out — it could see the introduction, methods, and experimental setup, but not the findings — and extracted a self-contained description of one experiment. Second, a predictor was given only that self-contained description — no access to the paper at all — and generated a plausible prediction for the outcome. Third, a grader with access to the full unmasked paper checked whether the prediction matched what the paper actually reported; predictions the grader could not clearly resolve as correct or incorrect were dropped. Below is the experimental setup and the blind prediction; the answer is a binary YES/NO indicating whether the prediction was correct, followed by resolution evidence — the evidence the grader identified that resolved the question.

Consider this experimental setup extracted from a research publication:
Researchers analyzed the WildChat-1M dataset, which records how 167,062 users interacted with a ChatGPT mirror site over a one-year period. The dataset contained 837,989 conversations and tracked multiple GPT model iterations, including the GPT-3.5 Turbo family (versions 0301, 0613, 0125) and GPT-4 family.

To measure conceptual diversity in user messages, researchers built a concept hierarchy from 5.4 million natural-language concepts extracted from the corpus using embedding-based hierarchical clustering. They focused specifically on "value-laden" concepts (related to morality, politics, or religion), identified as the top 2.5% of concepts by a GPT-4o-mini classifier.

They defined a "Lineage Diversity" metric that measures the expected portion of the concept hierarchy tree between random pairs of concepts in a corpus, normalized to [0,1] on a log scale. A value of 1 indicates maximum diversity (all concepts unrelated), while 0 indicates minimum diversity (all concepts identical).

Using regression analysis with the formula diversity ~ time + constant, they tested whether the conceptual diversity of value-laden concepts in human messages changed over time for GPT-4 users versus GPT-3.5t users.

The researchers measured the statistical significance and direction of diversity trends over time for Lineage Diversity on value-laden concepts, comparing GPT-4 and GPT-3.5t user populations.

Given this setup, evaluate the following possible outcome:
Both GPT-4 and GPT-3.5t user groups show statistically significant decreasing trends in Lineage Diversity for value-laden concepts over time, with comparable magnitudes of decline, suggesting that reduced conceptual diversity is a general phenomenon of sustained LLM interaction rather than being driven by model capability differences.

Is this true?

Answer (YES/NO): NO